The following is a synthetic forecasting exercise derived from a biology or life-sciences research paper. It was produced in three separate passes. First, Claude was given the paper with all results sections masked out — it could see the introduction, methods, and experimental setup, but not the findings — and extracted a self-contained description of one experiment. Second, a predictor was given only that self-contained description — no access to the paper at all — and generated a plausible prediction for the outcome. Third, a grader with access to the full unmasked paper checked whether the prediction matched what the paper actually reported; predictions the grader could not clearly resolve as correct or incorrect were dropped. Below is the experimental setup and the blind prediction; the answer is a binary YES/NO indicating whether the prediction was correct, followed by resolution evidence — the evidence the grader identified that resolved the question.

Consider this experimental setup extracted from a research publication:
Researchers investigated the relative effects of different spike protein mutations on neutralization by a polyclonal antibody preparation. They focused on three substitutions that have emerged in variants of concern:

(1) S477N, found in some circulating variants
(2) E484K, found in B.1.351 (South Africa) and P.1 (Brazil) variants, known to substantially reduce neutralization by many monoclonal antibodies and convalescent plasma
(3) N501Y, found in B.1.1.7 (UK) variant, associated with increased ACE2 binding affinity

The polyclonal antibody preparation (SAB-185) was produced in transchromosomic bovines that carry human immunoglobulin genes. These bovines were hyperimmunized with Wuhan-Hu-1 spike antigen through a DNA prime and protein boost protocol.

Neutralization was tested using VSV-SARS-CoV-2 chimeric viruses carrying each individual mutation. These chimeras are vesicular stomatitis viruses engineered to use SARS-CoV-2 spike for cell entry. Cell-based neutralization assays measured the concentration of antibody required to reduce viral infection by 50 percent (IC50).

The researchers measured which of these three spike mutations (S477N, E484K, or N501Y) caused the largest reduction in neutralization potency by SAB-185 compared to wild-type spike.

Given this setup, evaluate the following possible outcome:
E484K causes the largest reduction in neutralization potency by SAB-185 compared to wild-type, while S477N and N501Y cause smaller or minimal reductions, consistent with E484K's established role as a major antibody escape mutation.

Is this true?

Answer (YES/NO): NO